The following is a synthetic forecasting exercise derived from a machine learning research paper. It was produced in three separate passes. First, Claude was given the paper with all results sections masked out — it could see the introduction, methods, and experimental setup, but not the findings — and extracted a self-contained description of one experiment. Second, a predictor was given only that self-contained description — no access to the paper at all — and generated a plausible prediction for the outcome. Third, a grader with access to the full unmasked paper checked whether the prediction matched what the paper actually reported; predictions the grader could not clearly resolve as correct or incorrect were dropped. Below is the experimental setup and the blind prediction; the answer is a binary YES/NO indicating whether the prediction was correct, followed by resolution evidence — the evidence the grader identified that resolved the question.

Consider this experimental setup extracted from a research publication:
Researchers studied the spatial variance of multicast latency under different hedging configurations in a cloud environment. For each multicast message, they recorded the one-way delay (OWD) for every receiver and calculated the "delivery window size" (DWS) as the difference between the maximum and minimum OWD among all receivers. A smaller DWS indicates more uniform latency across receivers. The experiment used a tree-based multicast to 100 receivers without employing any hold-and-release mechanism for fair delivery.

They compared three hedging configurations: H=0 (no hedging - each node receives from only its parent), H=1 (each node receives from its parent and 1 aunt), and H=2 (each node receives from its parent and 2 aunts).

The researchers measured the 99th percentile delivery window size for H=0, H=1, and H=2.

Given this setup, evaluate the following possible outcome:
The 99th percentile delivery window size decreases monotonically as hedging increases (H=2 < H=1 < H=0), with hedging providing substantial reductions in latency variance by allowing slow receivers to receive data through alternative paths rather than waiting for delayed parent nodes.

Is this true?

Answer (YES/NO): YES